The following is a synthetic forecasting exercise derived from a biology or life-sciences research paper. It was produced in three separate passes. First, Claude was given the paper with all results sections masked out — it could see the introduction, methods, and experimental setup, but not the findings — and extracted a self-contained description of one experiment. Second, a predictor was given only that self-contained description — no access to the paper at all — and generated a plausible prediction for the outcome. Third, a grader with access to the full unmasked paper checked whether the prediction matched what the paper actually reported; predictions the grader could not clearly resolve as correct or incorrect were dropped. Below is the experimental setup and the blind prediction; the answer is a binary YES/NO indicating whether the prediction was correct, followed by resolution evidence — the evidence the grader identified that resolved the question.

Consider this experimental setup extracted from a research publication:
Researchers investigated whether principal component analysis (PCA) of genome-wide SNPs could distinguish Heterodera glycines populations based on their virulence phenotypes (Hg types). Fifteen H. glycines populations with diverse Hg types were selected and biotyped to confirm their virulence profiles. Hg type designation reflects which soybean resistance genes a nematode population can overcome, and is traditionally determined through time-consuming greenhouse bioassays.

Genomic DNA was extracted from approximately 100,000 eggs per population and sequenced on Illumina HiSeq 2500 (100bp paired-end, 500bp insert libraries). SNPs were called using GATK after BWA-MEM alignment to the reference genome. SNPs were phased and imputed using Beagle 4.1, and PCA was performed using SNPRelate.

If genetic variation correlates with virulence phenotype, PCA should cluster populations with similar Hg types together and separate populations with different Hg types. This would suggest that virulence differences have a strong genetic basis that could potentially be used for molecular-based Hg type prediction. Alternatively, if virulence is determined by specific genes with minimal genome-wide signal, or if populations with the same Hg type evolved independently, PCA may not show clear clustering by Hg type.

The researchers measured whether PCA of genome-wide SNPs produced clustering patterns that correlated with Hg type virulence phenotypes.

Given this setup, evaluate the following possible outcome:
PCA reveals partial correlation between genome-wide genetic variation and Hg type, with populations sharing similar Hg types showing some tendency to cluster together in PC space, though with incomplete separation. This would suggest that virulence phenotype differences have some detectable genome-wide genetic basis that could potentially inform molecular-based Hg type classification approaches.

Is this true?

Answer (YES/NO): YES